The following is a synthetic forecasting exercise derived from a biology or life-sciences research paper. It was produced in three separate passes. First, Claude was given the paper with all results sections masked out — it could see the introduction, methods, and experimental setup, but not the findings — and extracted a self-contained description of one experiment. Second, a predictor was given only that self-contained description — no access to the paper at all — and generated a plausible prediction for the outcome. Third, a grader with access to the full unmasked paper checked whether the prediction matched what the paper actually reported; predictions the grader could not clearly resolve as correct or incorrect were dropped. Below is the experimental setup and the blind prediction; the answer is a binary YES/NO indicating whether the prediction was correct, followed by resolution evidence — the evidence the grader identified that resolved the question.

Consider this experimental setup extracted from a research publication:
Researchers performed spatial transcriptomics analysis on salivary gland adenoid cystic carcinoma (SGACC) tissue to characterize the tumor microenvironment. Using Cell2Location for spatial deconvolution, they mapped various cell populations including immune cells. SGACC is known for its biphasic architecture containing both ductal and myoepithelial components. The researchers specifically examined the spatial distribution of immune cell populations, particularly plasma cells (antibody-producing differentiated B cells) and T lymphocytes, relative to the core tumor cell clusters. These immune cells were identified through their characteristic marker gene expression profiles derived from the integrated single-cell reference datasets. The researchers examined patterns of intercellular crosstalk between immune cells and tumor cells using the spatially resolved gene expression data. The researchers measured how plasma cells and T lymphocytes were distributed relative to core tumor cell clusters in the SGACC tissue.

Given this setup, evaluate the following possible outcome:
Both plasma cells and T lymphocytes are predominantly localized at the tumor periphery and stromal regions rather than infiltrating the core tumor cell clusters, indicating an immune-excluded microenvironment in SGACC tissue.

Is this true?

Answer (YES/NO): NO